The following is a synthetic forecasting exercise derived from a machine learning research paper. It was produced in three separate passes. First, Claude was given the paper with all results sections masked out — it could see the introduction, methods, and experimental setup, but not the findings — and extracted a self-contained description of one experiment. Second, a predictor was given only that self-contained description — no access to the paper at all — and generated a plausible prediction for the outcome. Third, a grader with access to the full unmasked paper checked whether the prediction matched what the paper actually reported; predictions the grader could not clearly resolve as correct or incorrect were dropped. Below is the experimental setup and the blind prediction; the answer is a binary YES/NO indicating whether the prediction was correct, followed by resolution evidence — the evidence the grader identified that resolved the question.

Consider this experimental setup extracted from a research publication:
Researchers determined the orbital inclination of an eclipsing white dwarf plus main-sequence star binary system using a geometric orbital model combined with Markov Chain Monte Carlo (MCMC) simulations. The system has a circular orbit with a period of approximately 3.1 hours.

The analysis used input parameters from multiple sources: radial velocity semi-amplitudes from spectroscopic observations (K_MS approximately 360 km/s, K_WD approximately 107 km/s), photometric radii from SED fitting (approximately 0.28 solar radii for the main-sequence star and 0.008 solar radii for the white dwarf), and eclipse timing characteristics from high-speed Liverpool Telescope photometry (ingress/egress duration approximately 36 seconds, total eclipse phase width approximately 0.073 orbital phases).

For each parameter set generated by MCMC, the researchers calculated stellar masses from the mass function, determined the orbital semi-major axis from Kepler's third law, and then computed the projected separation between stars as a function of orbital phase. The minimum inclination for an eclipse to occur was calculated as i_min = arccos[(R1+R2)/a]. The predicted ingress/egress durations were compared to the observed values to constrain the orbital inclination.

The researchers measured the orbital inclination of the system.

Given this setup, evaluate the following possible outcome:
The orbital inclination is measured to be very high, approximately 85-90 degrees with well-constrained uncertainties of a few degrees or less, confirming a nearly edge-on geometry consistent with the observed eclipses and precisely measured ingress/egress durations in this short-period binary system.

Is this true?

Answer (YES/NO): NO